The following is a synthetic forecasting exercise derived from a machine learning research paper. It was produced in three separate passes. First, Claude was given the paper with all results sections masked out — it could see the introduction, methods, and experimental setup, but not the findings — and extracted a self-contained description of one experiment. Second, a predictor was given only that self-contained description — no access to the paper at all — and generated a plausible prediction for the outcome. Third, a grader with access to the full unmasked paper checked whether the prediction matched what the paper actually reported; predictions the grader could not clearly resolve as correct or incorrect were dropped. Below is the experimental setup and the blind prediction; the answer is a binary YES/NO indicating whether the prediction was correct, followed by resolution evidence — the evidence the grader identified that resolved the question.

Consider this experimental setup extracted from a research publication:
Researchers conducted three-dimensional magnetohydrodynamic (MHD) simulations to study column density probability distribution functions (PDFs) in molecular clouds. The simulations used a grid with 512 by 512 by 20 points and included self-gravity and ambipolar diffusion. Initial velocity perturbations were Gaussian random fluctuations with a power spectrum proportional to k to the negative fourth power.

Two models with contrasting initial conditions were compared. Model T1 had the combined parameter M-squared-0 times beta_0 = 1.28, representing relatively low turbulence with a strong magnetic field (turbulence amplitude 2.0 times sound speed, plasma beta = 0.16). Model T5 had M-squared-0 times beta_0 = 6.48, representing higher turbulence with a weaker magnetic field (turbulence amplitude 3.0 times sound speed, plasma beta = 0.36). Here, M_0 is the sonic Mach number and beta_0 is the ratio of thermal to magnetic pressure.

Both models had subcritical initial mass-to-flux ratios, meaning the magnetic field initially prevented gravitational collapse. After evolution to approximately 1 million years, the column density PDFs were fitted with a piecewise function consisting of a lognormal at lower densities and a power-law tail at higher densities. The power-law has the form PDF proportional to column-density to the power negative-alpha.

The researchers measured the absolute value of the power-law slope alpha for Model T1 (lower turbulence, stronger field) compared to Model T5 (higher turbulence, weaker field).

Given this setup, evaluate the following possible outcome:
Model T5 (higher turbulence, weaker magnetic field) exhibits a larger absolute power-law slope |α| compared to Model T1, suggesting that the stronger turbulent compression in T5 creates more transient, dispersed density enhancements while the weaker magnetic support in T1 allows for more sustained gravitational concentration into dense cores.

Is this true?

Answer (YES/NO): NO